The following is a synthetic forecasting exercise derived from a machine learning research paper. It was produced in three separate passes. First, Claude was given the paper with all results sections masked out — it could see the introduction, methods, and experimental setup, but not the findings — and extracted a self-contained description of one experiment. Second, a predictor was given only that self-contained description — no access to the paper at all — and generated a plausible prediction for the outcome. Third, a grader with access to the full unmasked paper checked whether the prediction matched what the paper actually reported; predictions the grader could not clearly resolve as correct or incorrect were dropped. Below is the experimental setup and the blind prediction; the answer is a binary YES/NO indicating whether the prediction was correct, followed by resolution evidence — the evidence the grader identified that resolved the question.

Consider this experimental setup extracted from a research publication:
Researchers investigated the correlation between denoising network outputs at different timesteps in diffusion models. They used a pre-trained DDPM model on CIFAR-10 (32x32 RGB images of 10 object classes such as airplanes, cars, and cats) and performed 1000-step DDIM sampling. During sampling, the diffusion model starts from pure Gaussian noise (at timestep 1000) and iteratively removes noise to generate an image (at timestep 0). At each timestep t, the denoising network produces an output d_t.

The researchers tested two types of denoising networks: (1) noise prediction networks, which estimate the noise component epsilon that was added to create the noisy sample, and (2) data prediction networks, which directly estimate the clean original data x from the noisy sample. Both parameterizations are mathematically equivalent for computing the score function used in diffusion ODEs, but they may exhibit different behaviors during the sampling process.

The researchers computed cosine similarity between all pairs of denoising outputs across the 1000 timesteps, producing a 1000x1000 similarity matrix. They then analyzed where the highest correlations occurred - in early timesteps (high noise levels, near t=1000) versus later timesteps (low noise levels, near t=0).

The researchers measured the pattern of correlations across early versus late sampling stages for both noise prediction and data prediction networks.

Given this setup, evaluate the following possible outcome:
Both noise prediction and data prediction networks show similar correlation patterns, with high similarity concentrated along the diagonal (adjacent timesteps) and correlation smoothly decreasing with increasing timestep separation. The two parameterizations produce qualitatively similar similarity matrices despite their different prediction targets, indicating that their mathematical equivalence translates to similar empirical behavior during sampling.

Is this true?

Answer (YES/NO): NO